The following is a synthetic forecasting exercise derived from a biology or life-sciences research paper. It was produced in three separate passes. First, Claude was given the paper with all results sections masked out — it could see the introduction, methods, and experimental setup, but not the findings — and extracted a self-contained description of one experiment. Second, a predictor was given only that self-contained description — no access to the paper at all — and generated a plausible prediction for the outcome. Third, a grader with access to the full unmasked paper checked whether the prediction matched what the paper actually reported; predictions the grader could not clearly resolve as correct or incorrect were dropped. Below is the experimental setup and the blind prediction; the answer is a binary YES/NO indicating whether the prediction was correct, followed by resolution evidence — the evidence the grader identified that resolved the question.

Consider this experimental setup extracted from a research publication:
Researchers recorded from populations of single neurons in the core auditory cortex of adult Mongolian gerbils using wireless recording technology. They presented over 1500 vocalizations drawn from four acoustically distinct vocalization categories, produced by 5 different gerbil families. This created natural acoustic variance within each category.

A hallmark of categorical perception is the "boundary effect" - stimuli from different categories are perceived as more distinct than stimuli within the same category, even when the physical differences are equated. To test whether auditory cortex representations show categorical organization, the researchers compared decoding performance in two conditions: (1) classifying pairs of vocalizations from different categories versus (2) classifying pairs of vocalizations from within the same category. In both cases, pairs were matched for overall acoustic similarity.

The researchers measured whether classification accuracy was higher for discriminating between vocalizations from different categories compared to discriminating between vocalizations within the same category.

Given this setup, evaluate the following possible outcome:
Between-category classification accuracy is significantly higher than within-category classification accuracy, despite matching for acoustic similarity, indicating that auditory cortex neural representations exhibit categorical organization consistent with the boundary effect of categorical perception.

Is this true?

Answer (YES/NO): YES